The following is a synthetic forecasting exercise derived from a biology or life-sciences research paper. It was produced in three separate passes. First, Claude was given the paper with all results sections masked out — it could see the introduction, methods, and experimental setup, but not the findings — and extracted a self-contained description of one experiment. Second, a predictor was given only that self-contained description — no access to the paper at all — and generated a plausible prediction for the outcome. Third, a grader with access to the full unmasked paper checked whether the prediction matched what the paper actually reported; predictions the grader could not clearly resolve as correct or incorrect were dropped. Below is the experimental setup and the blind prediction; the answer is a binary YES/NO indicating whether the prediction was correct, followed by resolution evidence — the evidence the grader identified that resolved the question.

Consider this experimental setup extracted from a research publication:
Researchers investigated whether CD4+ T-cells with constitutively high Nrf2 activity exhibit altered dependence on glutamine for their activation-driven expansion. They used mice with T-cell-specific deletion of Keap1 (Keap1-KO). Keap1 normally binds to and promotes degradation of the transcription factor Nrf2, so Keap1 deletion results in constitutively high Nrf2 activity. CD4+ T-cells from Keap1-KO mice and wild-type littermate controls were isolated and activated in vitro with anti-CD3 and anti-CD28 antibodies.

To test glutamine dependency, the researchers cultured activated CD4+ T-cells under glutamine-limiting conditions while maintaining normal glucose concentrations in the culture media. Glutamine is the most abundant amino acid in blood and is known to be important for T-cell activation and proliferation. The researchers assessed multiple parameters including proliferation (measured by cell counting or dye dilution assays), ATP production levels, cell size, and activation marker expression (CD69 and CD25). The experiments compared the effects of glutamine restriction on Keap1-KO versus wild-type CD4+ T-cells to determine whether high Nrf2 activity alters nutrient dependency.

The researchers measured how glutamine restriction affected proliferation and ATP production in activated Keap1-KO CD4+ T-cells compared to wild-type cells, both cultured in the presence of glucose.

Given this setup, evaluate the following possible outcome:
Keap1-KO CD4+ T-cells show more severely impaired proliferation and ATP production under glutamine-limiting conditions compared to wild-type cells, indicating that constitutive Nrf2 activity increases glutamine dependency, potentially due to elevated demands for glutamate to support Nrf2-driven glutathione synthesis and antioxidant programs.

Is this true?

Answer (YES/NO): YES